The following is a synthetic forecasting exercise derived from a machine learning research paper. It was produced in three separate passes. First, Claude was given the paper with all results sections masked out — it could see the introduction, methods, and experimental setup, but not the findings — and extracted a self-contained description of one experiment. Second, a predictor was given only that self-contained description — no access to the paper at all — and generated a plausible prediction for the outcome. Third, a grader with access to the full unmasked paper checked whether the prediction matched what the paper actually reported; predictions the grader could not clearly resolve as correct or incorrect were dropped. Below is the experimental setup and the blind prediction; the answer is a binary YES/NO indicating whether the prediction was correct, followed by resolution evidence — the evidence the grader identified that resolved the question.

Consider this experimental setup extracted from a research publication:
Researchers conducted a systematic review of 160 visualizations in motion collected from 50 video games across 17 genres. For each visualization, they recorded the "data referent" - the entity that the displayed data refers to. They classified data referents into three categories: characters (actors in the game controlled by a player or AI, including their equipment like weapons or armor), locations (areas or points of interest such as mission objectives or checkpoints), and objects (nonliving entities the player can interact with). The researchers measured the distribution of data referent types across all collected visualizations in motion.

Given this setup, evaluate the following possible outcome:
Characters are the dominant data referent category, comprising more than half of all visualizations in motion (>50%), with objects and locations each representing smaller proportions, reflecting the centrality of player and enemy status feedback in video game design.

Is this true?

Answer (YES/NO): YES